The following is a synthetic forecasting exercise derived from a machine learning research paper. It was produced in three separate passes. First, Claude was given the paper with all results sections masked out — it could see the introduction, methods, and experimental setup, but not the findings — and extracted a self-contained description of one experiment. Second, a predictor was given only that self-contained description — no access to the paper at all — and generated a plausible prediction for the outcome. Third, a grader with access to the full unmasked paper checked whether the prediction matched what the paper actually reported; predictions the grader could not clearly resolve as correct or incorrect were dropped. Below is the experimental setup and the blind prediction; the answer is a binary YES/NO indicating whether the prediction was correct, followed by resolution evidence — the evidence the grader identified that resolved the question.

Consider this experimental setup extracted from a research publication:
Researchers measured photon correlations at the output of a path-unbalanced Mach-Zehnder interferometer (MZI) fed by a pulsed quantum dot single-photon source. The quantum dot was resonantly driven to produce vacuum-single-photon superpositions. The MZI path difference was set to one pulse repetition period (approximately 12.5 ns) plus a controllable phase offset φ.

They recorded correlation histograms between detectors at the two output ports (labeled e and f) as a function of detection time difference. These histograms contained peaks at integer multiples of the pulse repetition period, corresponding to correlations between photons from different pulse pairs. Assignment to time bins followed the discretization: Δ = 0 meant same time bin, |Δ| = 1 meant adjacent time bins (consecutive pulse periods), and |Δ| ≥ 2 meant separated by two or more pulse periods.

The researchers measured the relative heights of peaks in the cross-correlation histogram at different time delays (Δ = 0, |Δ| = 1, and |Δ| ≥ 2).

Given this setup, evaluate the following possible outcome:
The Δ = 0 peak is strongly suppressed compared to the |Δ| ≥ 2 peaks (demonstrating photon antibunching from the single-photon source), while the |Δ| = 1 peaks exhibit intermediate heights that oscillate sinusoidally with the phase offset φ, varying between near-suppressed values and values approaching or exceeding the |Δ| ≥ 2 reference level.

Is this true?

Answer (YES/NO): NO